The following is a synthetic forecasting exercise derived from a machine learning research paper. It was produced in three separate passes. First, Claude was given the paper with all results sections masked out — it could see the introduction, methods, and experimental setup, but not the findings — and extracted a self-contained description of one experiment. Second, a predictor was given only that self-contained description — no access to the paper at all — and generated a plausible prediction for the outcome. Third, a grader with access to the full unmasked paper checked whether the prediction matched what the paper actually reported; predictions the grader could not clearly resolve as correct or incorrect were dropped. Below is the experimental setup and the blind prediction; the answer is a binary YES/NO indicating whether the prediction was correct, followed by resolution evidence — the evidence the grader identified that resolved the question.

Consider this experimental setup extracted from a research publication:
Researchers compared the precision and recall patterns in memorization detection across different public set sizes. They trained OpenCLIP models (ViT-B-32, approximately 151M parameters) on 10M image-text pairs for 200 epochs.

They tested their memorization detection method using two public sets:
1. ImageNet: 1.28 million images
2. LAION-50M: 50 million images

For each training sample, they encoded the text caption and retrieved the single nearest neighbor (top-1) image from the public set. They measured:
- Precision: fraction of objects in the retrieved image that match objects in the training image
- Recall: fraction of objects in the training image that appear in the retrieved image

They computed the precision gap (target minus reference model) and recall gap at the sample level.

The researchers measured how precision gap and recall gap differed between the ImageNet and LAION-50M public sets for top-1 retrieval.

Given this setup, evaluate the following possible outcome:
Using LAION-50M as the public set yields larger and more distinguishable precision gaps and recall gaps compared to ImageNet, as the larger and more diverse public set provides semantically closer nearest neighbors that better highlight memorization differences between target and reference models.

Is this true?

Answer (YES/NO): NO